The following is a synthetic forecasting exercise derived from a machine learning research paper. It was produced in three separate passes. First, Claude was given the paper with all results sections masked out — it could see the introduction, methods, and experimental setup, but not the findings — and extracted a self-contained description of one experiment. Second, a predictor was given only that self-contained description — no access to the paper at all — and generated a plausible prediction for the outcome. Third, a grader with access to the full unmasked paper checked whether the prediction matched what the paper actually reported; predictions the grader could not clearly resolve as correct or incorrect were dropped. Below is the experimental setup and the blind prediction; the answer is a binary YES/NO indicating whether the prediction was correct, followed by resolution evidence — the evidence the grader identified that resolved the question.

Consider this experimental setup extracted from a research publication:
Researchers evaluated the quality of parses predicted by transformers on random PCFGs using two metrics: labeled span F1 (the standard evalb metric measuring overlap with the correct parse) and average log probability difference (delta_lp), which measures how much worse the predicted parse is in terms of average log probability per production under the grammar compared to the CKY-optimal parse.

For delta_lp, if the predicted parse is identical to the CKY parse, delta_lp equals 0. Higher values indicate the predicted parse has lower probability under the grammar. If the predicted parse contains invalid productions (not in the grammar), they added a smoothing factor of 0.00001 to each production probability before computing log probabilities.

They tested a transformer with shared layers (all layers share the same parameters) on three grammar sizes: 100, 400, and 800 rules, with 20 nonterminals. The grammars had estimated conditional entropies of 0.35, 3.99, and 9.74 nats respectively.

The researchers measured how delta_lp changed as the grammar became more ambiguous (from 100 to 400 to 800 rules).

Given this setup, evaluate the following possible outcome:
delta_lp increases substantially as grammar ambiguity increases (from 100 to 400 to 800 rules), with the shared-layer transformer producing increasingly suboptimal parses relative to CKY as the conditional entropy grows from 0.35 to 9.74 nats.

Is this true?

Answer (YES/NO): YES